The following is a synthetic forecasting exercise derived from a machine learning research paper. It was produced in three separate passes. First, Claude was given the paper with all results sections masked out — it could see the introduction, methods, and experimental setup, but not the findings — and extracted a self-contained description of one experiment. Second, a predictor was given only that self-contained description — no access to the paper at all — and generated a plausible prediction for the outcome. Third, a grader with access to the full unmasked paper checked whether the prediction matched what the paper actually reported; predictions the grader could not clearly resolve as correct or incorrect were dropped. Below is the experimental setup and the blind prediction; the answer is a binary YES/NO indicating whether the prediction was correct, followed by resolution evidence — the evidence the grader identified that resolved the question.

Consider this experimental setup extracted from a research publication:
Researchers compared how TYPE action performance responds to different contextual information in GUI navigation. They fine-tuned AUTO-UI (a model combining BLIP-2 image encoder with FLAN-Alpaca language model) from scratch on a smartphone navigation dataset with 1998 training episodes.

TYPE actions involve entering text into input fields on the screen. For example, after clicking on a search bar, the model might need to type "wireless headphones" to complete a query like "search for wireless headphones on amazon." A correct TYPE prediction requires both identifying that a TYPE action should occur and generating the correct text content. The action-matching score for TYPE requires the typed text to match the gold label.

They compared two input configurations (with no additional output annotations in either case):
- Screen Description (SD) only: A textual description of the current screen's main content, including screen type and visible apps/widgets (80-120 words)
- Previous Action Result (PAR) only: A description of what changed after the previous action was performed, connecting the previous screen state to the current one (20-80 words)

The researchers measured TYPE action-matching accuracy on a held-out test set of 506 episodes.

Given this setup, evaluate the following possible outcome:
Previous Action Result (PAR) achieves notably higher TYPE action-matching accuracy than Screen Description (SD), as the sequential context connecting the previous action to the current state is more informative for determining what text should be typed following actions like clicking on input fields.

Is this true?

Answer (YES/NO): YES